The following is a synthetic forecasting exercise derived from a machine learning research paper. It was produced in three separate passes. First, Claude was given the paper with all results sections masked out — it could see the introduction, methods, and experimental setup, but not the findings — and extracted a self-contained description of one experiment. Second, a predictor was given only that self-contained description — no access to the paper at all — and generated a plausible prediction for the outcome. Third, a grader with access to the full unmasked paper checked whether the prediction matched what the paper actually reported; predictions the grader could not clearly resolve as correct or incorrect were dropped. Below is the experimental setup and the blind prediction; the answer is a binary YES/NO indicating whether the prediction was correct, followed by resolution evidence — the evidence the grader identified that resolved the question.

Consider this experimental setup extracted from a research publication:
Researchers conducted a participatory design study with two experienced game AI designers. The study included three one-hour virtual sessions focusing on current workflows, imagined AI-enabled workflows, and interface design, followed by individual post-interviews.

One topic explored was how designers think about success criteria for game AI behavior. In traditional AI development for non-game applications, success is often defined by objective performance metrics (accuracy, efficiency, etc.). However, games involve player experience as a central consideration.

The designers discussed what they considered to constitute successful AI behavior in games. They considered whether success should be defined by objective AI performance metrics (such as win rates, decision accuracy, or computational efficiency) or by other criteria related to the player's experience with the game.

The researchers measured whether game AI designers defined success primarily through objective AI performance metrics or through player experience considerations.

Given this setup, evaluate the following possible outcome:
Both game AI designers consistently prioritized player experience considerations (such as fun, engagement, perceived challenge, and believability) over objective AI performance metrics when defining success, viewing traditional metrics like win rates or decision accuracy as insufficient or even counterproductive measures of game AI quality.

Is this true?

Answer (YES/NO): YES